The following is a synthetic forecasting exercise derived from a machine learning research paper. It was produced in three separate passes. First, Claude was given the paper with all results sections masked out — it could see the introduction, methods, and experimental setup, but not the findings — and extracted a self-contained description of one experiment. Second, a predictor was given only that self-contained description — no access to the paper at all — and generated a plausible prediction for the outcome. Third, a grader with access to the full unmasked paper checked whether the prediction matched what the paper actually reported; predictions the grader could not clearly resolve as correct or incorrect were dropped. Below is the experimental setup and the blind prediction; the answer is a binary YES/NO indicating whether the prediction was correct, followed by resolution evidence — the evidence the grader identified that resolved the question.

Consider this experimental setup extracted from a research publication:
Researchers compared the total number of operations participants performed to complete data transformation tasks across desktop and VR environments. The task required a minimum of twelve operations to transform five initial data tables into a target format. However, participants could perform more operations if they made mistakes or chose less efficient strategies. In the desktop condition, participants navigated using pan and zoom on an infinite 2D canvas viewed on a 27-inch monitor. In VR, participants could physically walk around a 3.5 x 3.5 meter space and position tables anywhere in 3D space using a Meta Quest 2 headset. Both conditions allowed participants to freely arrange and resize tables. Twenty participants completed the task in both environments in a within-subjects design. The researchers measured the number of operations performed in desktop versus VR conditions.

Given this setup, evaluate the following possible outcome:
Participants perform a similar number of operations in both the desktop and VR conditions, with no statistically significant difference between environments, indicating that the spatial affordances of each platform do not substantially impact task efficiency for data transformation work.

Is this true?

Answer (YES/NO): NO